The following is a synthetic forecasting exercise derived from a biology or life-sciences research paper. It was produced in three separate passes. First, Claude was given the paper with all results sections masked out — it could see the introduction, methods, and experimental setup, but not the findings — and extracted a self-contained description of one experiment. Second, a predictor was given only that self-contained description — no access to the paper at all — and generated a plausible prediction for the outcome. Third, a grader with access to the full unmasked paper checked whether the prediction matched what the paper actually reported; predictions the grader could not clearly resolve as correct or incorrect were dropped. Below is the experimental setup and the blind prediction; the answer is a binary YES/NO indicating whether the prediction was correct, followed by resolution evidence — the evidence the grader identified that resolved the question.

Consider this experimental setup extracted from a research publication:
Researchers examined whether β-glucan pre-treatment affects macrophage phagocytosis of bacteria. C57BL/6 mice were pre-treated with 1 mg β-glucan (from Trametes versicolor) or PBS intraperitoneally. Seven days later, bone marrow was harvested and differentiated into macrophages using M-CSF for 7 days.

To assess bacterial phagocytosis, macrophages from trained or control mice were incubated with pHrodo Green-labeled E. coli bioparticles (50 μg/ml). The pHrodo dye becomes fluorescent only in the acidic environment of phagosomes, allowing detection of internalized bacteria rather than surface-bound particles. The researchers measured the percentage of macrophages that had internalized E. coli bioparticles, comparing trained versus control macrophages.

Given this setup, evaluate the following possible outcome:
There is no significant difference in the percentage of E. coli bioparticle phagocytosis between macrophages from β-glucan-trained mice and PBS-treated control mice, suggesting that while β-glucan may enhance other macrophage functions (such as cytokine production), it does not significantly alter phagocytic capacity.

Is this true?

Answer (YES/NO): NO